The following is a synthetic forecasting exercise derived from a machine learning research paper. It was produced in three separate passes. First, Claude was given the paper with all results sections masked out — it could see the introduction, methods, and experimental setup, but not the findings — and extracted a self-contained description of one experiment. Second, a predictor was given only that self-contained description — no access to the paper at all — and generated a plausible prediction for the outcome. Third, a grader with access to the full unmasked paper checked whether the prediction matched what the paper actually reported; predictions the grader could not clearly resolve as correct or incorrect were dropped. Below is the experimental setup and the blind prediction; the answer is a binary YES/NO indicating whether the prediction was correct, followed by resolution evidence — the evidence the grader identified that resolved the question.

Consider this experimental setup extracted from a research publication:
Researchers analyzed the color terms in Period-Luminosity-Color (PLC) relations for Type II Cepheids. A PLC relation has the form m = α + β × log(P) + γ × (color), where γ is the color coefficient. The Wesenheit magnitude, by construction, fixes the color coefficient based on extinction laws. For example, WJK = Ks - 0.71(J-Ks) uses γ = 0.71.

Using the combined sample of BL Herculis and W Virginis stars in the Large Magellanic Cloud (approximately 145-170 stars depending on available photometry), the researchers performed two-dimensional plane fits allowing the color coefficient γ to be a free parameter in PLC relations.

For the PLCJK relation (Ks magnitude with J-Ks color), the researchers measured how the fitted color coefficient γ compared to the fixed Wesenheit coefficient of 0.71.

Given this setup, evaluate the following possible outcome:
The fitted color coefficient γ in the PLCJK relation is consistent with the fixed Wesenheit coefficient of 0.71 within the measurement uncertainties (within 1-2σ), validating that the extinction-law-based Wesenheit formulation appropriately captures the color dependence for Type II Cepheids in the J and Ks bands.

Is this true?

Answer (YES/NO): YES